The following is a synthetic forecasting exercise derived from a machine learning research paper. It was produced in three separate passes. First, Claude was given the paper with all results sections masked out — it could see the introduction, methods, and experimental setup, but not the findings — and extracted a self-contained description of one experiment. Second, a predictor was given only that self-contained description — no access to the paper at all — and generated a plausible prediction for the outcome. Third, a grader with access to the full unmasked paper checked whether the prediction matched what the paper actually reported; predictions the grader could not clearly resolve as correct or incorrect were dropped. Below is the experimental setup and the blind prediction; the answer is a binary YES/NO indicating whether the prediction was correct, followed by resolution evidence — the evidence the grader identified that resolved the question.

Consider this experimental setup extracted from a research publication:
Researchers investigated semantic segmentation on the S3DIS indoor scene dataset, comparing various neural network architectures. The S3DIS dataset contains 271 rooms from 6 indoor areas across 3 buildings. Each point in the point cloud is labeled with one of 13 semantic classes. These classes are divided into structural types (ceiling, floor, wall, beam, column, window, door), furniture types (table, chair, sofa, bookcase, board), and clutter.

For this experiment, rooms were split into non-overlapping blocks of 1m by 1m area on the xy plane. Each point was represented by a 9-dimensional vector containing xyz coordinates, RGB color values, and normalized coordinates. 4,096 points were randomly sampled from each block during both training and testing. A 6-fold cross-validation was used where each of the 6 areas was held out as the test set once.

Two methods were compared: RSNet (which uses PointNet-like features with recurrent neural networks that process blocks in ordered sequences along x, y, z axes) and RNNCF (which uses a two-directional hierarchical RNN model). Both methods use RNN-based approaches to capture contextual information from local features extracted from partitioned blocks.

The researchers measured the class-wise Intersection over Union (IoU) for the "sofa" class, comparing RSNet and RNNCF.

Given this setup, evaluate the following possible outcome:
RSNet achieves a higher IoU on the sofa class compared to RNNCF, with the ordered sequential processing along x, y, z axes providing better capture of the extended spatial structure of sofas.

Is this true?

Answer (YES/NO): YES